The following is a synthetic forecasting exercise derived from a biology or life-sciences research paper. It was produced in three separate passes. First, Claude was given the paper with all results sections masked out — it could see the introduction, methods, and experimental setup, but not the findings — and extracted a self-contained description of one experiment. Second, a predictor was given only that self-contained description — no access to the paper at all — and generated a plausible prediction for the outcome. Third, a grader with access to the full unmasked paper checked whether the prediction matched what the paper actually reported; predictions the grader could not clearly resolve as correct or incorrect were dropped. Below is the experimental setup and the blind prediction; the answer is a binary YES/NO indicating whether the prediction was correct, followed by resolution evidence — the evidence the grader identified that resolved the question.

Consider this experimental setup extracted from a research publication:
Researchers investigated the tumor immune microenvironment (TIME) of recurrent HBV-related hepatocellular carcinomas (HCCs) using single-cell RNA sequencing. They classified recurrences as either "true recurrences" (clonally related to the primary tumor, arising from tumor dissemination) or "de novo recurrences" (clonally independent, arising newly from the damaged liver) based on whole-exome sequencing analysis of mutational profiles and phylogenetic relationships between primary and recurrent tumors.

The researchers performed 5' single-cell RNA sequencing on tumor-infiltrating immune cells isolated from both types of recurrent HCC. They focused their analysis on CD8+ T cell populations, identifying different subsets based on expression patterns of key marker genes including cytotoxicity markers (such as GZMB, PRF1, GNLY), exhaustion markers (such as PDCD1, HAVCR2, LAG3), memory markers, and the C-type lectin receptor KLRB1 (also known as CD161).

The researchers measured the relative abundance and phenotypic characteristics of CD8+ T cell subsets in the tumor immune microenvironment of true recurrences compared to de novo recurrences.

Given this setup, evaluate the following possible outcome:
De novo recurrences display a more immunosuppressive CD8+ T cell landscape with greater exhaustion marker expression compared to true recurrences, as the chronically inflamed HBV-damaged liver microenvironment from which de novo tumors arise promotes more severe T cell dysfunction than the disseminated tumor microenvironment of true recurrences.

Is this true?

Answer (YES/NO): NO